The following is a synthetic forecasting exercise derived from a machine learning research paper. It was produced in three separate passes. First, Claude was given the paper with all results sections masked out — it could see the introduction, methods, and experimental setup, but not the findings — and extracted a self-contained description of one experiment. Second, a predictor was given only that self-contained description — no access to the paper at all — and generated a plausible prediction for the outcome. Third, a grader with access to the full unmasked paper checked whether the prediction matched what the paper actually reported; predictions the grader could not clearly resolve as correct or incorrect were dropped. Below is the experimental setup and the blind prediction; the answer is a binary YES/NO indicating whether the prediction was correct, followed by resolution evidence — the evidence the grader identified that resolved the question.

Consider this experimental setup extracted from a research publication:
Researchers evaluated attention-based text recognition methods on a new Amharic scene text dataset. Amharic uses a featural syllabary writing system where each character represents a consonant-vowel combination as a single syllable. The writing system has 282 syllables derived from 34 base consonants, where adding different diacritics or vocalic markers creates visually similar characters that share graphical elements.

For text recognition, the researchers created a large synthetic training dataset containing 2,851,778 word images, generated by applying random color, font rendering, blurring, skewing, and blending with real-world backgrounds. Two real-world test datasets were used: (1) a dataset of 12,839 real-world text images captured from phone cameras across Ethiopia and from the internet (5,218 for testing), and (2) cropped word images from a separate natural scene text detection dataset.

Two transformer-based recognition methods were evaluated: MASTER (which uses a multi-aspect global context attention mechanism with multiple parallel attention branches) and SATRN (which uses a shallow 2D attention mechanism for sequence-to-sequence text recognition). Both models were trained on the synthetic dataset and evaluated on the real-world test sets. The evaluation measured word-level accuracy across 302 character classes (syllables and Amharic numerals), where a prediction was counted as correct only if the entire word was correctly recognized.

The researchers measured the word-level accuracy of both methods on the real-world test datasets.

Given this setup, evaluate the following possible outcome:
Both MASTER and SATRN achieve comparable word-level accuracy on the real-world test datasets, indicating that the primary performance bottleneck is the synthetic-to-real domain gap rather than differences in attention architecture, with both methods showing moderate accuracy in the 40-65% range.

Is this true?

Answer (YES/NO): NO